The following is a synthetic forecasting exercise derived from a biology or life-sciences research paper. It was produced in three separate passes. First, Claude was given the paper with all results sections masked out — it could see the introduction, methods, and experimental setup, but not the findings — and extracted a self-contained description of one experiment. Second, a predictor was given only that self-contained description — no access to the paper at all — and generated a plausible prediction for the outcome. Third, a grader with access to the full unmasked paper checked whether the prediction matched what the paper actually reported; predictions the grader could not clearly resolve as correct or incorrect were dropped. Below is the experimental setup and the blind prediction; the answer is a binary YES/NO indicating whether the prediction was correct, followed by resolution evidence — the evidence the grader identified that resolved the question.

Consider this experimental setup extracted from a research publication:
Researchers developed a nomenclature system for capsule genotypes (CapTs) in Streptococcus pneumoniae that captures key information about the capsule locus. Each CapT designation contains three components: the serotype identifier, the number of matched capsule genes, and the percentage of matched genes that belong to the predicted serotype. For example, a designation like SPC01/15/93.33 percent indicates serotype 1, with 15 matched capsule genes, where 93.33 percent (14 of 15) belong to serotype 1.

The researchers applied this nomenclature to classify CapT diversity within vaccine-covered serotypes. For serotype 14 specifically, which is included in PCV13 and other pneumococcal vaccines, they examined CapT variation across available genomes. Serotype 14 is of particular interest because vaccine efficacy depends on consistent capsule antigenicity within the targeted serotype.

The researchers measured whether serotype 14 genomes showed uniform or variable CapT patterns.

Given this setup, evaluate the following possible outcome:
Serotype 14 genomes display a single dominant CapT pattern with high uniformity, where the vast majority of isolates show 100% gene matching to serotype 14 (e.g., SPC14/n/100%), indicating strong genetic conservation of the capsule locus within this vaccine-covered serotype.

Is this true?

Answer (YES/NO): NO